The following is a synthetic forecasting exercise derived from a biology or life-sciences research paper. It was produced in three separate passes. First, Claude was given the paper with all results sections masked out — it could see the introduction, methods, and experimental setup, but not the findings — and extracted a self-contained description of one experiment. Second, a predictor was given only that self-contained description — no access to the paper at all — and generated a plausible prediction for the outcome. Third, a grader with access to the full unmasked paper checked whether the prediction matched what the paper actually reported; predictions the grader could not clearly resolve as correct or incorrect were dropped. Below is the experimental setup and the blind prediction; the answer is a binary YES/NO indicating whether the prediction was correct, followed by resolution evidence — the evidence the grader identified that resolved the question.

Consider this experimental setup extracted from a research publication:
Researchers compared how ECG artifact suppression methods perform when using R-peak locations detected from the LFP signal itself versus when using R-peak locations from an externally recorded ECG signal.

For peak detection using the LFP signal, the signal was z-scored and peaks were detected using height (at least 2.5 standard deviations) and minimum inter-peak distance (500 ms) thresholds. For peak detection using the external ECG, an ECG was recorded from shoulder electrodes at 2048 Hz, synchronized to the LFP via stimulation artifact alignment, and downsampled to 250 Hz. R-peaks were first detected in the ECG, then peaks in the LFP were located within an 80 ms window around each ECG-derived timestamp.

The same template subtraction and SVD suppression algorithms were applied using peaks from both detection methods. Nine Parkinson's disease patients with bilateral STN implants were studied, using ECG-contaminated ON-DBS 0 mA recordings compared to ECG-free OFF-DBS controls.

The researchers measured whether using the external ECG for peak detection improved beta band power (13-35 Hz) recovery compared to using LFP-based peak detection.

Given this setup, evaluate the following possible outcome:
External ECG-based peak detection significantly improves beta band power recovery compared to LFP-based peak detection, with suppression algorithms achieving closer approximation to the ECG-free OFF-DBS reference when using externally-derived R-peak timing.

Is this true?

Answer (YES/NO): YES